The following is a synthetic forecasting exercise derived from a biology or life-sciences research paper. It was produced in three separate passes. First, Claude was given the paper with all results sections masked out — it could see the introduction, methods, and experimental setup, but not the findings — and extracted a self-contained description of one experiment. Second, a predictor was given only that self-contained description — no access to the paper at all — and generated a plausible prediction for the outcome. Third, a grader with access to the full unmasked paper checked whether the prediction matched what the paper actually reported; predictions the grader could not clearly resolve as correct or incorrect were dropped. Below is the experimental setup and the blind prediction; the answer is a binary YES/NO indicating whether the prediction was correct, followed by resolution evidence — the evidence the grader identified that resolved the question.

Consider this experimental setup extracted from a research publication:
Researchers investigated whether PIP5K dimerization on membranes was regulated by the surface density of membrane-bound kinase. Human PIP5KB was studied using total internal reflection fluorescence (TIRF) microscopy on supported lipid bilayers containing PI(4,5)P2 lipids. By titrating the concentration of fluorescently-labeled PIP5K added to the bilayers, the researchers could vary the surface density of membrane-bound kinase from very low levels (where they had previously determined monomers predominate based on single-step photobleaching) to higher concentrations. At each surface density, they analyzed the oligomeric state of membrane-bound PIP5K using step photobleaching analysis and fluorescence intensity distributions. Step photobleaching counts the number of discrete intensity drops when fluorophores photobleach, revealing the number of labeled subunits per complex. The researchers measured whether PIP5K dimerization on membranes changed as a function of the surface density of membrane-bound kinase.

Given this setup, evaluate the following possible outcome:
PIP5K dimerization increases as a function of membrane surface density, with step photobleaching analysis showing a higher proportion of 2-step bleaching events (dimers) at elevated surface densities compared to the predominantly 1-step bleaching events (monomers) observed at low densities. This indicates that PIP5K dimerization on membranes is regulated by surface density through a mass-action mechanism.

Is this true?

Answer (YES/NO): NO